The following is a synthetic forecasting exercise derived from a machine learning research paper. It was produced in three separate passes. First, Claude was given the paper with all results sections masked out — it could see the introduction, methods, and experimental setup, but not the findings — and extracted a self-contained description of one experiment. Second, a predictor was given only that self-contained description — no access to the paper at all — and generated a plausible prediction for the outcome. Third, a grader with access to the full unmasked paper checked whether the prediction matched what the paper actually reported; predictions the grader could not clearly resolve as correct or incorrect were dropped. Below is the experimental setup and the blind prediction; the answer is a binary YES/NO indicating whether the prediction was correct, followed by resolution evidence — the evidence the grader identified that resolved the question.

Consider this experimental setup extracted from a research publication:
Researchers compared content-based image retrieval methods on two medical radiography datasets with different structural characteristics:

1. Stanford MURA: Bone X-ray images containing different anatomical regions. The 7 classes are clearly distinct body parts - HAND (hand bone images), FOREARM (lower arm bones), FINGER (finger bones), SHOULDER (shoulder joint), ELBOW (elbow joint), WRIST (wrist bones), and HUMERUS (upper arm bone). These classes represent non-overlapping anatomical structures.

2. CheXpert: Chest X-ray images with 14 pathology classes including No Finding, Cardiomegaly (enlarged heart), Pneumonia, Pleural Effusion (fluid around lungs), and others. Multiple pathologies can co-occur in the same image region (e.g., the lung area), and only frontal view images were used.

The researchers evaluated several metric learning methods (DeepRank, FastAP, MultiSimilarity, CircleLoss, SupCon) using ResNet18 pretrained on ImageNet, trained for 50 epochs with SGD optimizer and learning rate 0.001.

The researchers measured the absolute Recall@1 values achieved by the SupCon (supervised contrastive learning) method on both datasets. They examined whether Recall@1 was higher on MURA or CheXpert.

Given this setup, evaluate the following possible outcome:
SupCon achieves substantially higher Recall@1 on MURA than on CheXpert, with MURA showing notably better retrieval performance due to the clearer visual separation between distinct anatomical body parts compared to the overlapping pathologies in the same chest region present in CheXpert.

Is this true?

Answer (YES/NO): YES